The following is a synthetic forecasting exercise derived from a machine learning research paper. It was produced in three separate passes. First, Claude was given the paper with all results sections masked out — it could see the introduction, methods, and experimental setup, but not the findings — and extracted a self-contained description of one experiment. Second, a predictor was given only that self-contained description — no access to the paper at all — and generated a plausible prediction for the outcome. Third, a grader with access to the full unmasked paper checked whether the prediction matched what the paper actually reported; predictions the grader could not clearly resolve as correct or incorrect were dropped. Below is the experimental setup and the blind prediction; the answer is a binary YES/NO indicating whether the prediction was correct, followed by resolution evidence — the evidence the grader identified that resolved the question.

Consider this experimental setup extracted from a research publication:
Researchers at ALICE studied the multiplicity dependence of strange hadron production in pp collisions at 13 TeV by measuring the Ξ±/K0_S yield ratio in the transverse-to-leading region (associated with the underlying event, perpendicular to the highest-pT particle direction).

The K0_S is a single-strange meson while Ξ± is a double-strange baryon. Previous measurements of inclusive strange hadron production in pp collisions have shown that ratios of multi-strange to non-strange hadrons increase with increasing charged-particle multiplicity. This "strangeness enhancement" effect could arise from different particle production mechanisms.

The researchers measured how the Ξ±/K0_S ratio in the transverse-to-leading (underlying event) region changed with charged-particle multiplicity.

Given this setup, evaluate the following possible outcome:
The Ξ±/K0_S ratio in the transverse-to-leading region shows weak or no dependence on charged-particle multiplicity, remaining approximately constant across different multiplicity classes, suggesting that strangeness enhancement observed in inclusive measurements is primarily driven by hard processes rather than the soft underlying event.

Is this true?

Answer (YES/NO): NO